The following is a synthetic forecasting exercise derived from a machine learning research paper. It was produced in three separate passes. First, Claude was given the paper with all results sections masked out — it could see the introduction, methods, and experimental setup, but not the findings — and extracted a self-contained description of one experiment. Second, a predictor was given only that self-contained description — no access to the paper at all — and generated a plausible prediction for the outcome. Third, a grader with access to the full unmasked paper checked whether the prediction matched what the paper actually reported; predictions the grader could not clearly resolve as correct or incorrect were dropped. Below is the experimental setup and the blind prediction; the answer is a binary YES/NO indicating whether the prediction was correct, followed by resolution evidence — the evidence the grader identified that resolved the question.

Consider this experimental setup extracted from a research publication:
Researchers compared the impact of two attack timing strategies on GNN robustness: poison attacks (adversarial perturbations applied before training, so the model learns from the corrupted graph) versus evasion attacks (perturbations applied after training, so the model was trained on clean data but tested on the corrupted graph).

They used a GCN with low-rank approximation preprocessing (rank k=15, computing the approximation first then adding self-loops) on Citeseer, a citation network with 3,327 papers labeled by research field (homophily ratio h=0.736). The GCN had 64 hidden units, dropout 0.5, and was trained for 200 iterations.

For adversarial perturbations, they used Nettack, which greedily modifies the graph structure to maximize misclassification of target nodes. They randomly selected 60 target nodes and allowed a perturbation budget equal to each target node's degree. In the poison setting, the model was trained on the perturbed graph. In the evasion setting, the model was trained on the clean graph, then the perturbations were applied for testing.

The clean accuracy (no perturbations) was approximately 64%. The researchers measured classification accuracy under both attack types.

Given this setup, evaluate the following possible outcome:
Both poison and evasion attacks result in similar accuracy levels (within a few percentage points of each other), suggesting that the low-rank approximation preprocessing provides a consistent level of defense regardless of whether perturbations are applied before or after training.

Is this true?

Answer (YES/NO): YES